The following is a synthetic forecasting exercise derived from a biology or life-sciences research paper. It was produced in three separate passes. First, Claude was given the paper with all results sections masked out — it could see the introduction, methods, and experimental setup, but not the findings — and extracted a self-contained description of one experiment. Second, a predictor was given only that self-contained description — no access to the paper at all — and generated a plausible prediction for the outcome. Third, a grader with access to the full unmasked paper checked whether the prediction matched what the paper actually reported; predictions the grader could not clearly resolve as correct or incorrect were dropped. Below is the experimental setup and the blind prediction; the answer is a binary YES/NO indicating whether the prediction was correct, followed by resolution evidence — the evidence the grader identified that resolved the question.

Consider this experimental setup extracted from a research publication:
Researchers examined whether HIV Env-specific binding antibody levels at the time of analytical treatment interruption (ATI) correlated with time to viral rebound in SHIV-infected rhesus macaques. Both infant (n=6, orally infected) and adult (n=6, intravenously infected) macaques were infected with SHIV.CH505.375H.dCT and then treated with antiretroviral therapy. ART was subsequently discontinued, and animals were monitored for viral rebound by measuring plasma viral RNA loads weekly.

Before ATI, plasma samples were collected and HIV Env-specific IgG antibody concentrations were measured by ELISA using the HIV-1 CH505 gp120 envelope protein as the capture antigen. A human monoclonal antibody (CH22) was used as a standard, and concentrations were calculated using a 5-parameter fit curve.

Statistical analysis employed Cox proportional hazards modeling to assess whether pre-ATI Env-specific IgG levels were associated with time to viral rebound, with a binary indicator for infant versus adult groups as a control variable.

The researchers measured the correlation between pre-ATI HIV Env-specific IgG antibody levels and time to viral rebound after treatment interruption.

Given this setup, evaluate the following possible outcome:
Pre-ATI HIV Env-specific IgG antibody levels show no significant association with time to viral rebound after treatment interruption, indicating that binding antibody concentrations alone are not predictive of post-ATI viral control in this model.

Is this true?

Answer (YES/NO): NO